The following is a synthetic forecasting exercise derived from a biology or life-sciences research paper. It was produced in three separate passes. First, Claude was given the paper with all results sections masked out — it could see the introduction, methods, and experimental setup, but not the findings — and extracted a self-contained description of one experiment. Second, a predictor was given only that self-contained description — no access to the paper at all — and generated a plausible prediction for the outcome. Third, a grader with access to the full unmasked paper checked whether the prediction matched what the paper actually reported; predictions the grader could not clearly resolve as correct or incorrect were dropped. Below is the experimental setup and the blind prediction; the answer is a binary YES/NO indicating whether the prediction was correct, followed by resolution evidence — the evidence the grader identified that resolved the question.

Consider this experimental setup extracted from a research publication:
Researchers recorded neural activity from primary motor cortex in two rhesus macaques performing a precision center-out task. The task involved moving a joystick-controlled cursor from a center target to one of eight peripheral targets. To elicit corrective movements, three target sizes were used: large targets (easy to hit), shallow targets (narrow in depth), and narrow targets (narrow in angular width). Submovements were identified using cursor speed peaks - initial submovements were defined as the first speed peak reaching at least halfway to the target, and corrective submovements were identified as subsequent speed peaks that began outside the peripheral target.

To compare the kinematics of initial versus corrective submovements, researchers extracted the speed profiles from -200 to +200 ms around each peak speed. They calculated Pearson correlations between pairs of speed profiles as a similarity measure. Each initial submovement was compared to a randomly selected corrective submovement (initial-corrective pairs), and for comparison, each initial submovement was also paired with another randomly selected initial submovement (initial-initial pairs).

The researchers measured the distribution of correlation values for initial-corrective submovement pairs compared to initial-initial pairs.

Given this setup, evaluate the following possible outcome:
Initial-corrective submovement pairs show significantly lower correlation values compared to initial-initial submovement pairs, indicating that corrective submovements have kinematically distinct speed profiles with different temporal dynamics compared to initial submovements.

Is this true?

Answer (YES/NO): NO